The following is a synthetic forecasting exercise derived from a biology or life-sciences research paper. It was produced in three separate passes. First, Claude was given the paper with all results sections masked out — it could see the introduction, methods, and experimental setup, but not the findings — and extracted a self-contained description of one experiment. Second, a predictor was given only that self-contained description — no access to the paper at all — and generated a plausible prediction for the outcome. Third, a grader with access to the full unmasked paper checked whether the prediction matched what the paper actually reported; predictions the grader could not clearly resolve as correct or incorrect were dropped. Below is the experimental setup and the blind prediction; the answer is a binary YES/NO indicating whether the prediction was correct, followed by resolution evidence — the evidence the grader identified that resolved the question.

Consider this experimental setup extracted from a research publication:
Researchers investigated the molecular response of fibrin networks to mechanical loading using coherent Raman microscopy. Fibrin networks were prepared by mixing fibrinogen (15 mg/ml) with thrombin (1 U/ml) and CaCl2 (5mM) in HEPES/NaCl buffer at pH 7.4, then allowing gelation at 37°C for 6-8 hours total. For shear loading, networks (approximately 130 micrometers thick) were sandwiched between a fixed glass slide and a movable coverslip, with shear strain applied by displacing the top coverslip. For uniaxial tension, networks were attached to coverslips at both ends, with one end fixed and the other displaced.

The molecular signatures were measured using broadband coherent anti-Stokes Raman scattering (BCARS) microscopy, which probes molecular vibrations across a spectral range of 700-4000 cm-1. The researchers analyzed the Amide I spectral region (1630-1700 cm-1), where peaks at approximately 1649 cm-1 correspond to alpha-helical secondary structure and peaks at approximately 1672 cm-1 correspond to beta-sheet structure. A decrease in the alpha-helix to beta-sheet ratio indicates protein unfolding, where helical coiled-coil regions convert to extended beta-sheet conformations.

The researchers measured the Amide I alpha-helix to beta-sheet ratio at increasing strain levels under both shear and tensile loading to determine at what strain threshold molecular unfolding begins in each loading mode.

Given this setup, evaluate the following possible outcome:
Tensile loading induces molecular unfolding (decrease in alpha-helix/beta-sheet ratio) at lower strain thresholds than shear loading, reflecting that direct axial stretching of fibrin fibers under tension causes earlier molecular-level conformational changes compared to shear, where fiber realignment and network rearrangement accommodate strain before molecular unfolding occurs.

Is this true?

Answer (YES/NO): YES